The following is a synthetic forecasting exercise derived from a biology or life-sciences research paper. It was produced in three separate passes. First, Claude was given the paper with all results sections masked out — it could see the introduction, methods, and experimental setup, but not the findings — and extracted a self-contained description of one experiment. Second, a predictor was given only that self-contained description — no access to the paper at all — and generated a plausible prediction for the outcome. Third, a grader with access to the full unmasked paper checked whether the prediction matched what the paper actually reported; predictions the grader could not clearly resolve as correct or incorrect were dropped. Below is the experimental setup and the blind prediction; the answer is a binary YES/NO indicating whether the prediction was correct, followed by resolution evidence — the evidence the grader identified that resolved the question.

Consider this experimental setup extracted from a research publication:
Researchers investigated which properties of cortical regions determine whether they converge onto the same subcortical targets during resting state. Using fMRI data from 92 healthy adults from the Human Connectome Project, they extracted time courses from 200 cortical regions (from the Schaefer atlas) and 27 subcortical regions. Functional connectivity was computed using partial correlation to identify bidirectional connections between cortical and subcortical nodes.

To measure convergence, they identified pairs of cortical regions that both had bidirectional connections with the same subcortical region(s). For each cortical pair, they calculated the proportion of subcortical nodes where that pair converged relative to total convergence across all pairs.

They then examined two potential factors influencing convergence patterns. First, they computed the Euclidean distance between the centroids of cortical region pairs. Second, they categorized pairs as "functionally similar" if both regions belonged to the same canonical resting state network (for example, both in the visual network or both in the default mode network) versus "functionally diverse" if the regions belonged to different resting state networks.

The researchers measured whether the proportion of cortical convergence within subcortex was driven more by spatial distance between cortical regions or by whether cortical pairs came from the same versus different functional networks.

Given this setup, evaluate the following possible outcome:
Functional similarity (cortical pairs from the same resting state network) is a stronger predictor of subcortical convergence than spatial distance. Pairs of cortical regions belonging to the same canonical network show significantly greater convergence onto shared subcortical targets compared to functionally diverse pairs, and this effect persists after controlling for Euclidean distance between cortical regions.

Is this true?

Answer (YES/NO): NO